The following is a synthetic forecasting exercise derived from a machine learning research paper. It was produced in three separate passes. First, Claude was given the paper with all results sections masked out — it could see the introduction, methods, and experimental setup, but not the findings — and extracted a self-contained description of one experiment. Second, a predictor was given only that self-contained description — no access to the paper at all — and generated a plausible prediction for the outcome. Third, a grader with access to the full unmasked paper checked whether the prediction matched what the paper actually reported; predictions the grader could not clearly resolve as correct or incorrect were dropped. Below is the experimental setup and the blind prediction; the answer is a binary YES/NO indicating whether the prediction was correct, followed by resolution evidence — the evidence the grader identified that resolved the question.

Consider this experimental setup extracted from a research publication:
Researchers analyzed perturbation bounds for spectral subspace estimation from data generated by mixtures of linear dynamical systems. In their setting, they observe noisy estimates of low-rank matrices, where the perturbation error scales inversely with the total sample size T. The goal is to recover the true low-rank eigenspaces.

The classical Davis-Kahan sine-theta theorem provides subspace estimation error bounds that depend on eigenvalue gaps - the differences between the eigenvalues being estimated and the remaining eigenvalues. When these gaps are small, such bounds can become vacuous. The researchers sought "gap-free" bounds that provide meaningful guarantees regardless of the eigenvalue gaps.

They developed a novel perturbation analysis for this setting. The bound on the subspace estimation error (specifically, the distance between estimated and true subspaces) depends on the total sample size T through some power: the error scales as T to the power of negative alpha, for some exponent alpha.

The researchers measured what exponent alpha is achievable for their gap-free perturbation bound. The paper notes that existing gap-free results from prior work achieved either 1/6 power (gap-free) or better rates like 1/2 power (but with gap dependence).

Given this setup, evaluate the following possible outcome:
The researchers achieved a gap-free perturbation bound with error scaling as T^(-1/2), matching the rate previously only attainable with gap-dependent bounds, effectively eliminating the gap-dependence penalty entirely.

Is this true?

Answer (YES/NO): NO